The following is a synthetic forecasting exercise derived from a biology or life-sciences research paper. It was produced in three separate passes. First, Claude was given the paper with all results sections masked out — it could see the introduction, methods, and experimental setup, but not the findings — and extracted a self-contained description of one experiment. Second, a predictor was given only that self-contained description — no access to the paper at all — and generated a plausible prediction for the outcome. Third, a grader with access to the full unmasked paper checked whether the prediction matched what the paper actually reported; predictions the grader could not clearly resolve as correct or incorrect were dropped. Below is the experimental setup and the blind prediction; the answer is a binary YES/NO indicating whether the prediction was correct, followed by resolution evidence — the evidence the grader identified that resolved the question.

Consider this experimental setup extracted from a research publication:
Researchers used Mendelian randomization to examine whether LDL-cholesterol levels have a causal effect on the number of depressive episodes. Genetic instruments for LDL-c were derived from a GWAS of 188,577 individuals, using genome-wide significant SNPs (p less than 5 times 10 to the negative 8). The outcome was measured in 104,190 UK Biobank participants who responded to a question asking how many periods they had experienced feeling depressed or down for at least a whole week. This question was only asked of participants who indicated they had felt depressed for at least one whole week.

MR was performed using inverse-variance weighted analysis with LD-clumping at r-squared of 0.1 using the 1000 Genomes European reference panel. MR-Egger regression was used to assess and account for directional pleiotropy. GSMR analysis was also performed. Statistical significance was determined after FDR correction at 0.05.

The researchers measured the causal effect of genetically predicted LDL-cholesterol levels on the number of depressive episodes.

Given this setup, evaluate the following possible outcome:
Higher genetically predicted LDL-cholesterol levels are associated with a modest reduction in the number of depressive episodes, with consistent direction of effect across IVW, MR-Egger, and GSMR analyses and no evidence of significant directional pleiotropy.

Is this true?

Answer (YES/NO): NO